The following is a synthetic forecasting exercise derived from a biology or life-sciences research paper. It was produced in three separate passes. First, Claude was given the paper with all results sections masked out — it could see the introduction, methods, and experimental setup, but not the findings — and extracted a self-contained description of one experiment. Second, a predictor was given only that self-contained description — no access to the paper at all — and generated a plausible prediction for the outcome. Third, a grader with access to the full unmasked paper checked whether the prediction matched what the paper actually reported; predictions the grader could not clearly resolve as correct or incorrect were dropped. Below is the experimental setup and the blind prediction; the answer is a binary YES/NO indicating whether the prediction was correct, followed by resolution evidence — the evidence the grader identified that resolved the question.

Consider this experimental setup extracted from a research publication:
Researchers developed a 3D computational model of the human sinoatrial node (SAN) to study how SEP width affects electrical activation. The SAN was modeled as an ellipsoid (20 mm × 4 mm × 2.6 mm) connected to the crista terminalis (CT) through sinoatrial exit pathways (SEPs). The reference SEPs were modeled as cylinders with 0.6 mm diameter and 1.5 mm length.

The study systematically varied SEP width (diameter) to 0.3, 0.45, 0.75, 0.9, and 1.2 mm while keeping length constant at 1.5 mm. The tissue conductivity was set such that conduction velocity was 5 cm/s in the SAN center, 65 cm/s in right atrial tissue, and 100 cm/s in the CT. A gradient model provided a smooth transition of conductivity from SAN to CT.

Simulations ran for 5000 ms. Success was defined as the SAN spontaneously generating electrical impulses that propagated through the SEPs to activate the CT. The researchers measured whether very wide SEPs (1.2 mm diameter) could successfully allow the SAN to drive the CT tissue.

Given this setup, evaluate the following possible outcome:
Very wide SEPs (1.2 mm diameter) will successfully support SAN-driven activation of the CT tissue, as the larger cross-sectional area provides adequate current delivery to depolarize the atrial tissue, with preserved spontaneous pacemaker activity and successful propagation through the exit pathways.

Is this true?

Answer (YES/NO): NO